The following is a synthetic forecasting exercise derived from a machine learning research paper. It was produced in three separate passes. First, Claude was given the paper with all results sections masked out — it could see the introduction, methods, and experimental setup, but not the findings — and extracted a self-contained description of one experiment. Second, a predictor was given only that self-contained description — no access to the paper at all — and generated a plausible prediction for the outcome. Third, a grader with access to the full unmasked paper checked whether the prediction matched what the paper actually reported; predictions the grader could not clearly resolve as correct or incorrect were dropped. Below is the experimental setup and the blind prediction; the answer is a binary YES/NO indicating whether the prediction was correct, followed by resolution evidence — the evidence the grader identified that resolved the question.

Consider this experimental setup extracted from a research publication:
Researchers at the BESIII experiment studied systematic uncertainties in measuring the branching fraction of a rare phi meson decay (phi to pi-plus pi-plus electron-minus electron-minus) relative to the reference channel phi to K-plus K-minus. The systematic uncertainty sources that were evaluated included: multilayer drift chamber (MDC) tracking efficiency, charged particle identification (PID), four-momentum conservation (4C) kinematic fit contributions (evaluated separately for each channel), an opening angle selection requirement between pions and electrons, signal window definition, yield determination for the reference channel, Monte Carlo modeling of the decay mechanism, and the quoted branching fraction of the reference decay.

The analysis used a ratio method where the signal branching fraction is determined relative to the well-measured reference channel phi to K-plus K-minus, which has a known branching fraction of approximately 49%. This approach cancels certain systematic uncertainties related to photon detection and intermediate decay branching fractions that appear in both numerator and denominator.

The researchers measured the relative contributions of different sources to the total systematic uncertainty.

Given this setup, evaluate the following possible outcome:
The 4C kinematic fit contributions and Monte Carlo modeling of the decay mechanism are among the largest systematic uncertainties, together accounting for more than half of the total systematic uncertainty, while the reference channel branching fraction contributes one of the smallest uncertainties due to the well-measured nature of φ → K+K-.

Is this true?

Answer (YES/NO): NO